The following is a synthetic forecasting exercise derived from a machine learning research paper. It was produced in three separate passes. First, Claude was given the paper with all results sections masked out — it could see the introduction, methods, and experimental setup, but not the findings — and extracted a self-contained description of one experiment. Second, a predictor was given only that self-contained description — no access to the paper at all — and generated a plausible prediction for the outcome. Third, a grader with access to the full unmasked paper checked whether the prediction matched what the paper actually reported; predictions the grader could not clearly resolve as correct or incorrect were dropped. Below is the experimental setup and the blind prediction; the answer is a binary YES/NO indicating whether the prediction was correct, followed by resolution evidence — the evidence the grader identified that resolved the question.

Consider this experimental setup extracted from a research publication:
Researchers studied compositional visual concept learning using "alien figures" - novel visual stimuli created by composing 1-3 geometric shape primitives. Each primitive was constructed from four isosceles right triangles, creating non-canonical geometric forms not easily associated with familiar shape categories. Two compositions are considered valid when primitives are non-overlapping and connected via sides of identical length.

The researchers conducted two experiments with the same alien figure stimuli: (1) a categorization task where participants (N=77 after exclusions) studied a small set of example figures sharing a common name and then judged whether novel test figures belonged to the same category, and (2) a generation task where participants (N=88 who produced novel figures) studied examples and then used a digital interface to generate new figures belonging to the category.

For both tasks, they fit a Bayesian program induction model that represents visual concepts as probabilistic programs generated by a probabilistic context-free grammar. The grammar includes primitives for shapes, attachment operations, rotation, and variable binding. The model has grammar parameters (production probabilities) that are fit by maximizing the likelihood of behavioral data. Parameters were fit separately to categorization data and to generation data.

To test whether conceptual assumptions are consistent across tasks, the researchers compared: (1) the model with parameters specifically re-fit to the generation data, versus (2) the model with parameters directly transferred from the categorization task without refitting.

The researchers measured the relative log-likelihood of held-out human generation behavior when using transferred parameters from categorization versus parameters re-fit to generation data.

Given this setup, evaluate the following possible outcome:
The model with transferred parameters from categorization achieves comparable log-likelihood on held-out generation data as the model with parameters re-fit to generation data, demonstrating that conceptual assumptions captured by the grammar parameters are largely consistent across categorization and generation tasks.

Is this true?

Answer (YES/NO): NO